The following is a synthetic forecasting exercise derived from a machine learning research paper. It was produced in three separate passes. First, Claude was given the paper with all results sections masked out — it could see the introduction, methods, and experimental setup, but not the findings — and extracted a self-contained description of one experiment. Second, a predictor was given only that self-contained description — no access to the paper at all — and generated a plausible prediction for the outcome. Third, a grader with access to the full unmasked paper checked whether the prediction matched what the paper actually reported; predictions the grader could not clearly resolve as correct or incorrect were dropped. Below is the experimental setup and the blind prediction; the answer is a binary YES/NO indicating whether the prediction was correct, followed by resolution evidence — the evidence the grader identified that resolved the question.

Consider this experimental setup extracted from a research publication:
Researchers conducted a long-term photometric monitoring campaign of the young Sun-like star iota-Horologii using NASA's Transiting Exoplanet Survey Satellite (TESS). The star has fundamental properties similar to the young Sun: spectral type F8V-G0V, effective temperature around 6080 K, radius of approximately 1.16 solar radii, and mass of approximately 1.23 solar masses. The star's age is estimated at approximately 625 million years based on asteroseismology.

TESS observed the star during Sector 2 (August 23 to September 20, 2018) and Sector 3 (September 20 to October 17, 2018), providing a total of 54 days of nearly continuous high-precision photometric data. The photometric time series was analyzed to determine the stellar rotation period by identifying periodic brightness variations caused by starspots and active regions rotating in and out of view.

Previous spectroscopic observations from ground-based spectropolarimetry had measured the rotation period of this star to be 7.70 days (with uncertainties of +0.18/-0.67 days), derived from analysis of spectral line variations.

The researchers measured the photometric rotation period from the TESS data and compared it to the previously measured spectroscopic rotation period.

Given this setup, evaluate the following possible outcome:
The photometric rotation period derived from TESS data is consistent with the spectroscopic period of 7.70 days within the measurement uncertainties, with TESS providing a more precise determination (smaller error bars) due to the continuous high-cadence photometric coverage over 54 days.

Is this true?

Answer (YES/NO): NO